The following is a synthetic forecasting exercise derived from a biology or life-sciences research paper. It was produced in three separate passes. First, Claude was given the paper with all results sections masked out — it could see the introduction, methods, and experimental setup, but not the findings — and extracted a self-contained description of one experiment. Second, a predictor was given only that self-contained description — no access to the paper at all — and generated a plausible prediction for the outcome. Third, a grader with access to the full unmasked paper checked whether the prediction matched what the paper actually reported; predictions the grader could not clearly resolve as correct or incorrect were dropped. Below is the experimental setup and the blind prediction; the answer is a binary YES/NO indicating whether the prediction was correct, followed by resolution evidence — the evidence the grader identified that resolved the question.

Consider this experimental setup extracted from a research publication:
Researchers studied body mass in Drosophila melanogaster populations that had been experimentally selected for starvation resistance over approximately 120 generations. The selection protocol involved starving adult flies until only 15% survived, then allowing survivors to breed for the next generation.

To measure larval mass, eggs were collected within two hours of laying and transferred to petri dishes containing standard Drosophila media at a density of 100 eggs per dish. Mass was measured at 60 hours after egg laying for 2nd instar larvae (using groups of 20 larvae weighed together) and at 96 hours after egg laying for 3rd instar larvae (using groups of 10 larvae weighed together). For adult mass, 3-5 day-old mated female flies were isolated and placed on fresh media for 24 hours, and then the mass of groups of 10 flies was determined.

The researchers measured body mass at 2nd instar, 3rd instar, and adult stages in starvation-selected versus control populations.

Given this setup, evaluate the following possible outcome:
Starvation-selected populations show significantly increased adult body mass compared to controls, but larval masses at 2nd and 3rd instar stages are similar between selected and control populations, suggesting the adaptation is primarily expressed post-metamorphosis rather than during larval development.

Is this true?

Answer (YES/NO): NO